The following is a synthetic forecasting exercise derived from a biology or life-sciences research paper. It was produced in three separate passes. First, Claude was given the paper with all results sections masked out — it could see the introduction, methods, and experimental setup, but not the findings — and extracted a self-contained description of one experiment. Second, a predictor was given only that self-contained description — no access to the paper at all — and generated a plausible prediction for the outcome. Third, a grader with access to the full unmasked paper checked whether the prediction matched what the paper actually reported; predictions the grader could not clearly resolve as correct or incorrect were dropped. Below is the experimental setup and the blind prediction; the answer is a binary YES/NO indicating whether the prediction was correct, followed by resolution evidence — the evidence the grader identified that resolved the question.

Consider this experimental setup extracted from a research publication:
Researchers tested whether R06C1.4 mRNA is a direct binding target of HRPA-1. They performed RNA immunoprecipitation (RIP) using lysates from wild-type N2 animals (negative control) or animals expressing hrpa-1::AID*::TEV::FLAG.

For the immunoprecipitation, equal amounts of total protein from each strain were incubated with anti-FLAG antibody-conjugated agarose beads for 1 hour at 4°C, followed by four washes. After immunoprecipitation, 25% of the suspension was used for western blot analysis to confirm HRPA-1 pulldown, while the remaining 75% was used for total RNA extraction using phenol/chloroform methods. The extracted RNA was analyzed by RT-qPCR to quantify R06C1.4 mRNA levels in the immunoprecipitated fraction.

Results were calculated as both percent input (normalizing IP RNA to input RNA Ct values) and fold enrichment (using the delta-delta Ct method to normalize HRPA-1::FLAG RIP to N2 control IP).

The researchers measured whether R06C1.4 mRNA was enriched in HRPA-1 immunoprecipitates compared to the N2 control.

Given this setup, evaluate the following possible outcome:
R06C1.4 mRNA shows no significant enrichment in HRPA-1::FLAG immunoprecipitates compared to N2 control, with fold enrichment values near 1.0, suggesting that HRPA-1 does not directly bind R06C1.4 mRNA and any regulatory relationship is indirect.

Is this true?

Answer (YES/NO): NO